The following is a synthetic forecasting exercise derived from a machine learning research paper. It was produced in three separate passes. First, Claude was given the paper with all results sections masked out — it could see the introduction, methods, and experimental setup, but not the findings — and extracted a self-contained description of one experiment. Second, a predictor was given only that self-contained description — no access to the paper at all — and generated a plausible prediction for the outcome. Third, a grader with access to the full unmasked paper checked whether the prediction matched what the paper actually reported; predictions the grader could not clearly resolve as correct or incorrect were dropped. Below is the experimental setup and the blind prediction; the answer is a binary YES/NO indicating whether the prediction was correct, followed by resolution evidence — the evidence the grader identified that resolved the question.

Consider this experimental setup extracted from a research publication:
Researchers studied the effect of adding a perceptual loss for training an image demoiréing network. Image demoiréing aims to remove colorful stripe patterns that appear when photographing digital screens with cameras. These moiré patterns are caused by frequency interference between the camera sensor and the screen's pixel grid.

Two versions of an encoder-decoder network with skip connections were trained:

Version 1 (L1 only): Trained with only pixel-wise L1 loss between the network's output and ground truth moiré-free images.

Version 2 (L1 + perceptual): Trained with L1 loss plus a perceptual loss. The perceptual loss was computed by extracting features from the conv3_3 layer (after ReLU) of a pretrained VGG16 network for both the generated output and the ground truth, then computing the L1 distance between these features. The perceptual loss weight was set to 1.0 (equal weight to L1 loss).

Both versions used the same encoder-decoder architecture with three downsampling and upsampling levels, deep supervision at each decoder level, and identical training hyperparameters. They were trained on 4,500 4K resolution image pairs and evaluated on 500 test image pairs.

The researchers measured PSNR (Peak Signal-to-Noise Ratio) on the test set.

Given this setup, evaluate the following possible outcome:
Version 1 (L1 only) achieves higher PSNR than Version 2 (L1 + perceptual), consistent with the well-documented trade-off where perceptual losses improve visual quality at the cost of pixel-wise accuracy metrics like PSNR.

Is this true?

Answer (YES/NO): NO